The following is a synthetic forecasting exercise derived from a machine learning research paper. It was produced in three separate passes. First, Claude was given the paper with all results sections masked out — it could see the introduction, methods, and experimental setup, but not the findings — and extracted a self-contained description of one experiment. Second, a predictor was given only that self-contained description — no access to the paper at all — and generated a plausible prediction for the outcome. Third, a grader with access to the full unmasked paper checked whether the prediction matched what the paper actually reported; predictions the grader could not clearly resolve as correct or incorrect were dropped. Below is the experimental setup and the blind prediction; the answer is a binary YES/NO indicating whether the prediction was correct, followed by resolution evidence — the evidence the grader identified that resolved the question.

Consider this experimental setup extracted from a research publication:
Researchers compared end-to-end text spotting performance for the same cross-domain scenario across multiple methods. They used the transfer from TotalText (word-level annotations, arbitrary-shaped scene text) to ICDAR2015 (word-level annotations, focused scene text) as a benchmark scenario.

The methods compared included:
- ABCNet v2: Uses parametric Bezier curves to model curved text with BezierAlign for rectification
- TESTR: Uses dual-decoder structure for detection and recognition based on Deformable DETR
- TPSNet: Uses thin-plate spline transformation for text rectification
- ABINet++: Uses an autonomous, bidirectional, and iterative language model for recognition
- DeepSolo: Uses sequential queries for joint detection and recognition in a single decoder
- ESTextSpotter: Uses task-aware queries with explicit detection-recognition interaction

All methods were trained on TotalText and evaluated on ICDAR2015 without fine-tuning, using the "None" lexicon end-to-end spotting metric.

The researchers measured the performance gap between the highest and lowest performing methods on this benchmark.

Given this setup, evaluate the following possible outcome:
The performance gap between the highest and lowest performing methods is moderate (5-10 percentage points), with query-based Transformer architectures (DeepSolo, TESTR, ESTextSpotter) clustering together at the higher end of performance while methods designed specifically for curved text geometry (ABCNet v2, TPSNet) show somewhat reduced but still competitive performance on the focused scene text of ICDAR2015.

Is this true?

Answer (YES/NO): NO